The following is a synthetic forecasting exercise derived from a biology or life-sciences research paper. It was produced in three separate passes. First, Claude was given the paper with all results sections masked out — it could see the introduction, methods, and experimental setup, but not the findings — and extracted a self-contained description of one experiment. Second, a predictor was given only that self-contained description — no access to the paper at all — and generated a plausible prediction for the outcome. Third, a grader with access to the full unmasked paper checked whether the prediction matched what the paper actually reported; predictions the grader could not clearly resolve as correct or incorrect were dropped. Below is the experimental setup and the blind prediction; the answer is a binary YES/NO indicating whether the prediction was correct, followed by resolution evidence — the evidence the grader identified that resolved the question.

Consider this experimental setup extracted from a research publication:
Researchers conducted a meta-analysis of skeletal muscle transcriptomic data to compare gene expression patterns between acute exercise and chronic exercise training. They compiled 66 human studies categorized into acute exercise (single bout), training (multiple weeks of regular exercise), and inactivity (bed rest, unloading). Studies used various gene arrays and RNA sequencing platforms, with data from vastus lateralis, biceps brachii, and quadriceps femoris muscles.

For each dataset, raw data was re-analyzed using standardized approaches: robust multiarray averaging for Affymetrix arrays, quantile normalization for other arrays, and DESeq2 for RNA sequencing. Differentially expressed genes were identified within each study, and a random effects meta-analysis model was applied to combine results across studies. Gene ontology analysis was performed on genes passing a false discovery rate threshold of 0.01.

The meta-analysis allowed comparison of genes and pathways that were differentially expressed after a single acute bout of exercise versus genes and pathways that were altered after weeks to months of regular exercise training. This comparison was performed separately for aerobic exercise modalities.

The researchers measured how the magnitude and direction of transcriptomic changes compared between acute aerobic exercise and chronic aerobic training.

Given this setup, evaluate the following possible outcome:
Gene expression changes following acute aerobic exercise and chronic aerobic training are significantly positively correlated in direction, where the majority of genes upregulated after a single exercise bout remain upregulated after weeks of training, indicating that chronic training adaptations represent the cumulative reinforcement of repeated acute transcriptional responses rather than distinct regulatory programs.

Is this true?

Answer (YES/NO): NO